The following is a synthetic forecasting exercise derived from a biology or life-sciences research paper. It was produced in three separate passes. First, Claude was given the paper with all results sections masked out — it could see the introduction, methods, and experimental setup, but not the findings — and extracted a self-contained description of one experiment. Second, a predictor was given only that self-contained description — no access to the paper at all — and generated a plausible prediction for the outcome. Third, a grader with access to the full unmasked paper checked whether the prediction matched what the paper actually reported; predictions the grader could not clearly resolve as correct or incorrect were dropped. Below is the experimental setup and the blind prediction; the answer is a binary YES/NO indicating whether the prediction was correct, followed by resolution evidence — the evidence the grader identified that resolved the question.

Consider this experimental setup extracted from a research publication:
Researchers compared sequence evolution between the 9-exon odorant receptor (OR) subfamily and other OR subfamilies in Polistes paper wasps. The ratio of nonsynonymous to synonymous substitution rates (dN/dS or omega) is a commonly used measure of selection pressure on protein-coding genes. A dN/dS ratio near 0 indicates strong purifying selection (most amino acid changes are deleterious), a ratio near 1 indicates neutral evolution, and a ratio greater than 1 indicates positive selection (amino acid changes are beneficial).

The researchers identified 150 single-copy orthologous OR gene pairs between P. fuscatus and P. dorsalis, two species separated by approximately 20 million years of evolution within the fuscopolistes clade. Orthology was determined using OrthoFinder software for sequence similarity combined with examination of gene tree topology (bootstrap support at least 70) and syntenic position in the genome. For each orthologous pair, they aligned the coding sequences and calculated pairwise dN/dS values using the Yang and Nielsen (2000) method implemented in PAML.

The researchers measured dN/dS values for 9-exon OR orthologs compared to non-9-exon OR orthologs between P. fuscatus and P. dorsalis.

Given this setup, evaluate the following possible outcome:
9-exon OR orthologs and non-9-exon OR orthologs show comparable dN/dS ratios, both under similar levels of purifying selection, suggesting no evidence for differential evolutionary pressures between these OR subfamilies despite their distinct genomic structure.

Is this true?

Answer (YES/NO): NO